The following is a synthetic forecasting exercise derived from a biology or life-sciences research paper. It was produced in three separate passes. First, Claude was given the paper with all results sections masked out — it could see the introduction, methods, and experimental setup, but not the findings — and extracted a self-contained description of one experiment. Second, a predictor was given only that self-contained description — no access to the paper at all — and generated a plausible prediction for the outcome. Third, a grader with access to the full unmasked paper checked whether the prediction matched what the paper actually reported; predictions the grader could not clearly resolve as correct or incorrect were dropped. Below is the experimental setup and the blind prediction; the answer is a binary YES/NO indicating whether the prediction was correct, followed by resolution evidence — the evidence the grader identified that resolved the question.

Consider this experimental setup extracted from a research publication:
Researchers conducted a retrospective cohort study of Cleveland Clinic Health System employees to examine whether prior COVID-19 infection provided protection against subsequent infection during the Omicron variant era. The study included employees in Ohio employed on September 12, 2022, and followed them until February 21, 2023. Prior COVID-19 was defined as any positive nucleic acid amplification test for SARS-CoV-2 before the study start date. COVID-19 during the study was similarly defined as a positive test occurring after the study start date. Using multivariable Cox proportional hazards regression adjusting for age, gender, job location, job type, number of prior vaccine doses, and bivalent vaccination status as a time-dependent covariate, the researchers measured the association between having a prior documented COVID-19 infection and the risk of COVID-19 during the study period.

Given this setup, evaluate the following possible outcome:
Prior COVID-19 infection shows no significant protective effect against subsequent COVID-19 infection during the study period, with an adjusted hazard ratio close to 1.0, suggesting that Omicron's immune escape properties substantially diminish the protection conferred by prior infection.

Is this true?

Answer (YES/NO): NO